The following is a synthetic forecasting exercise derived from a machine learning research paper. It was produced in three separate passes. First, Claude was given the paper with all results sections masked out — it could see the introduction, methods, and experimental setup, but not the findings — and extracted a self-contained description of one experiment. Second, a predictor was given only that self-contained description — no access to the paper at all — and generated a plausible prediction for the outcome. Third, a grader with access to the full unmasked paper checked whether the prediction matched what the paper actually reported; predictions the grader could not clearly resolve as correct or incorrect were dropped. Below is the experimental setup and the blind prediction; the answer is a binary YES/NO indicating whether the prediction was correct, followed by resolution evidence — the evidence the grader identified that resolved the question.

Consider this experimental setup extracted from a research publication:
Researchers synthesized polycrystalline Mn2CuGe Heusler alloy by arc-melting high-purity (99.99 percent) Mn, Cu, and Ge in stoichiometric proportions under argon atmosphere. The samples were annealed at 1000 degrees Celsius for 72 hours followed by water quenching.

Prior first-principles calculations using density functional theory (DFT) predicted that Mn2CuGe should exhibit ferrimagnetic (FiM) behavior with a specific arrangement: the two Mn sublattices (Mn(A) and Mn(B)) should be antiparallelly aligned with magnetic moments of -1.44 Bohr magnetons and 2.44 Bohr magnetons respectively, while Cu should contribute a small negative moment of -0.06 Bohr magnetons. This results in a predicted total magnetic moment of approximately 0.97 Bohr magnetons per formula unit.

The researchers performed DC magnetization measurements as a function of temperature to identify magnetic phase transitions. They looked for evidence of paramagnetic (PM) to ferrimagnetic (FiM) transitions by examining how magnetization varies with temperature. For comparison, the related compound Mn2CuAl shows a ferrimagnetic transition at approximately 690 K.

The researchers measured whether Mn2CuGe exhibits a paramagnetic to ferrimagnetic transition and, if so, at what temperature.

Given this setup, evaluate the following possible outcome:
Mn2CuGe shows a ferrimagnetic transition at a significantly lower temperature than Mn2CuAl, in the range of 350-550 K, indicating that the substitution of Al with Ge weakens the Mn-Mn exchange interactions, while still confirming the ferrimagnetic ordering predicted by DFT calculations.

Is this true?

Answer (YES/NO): NO